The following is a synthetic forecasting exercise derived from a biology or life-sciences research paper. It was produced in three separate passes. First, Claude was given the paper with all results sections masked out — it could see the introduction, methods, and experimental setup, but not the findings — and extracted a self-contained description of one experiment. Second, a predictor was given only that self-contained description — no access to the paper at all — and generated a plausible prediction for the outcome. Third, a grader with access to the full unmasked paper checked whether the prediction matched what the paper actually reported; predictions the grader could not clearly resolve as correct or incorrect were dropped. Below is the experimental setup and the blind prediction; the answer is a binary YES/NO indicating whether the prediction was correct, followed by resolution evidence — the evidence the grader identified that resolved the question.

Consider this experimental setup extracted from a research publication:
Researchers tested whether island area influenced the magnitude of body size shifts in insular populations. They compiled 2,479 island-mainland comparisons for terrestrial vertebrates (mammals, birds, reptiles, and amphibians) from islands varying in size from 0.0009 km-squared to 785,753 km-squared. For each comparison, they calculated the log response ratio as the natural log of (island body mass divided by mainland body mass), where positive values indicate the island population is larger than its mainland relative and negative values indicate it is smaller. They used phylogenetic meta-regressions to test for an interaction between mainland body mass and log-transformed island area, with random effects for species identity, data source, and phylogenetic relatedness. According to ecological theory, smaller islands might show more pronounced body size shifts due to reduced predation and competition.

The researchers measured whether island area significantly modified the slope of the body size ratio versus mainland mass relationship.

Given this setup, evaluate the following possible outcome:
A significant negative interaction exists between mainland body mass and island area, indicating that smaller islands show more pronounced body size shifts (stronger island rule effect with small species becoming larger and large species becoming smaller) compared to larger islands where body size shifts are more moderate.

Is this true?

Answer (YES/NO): NO